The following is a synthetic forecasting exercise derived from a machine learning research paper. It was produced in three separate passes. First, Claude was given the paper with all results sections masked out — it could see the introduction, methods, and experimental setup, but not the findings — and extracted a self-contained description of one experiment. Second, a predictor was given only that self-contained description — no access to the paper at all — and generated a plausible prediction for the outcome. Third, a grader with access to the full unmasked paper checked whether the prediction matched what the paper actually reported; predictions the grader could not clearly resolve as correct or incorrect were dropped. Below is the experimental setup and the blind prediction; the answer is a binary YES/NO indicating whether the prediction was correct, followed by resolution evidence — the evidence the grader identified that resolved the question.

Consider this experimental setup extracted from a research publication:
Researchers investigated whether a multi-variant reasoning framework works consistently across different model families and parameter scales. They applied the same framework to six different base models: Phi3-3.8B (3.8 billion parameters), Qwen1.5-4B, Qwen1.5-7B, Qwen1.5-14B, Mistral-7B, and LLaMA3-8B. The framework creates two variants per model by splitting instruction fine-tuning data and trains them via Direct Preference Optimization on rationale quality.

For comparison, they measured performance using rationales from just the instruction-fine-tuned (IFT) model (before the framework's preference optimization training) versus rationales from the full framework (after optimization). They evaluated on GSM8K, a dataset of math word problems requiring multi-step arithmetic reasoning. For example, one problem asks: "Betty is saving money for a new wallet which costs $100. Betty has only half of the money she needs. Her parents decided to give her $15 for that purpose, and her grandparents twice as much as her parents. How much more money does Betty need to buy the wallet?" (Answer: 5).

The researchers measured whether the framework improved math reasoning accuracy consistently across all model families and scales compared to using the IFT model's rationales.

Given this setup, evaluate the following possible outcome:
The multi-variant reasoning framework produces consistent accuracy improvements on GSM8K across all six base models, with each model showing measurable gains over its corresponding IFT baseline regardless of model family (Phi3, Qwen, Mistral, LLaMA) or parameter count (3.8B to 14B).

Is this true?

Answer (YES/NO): YES